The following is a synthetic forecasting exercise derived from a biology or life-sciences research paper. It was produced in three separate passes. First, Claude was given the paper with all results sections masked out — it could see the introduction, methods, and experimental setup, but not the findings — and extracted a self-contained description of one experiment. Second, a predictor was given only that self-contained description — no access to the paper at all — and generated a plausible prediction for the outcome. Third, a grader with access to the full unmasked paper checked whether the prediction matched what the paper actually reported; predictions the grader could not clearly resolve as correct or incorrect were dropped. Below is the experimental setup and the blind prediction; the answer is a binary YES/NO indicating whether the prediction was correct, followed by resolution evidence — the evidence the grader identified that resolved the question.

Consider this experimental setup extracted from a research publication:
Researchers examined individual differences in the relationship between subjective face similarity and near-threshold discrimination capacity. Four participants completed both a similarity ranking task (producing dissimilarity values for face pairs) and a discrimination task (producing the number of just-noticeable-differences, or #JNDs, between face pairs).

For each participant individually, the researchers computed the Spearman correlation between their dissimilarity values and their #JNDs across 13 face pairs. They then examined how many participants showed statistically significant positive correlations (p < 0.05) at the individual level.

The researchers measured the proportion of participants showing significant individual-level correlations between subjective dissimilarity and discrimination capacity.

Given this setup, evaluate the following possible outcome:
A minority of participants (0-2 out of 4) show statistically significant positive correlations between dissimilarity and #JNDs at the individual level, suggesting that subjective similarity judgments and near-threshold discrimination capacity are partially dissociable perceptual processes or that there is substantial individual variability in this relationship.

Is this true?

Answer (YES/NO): YES